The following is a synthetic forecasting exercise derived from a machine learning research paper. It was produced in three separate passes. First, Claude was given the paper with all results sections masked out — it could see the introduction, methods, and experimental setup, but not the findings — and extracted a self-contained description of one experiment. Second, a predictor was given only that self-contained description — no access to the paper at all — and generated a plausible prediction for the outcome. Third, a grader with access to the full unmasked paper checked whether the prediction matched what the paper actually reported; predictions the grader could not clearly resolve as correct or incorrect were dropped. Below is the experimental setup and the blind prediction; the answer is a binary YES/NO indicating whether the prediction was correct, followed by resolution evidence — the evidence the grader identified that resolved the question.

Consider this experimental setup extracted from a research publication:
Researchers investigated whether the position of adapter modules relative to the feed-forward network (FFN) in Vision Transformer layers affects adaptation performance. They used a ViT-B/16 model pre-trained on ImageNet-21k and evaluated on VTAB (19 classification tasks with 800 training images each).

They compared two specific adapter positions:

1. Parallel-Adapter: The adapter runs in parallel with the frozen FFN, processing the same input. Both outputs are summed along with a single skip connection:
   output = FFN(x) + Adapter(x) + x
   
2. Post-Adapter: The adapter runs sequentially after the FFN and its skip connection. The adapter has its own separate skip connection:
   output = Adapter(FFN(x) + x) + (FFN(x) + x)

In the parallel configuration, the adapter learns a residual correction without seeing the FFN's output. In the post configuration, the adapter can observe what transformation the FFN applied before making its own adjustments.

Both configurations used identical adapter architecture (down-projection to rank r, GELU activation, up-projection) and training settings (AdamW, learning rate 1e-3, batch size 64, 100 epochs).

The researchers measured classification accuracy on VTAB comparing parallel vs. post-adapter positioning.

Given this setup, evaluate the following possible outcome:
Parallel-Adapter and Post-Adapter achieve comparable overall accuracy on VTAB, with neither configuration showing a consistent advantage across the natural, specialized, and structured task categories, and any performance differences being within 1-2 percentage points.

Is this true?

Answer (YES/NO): NO